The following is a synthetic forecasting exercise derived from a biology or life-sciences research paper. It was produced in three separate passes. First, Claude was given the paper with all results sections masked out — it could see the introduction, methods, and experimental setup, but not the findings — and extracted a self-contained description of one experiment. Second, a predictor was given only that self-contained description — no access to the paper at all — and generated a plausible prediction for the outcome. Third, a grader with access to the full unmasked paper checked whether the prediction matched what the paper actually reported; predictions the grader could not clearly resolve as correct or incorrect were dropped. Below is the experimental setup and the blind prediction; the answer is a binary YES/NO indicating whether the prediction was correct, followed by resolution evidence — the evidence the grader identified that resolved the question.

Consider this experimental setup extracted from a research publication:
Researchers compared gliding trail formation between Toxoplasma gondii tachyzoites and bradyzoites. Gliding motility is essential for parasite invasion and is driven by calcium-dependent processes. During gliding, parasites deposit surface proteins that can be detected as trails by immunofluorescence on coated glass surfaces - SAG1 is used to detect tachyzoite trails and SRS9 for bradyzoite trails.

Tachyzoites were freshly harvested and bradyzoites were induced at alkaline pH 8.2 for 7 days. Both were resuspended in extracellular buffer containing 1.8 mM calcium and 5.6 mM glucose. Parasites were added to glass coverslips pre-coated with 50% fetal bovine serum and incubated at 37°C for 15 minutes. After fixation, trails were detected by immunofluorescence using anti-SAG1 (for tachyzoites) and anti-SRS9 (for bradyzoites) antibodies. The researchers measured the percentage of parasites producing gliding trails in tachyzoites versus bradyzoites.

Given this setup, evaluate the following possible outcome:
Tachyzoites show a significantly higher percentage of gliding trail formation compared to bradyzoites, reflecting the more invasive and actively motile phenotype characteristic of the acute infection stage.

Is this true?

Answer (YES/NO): YES